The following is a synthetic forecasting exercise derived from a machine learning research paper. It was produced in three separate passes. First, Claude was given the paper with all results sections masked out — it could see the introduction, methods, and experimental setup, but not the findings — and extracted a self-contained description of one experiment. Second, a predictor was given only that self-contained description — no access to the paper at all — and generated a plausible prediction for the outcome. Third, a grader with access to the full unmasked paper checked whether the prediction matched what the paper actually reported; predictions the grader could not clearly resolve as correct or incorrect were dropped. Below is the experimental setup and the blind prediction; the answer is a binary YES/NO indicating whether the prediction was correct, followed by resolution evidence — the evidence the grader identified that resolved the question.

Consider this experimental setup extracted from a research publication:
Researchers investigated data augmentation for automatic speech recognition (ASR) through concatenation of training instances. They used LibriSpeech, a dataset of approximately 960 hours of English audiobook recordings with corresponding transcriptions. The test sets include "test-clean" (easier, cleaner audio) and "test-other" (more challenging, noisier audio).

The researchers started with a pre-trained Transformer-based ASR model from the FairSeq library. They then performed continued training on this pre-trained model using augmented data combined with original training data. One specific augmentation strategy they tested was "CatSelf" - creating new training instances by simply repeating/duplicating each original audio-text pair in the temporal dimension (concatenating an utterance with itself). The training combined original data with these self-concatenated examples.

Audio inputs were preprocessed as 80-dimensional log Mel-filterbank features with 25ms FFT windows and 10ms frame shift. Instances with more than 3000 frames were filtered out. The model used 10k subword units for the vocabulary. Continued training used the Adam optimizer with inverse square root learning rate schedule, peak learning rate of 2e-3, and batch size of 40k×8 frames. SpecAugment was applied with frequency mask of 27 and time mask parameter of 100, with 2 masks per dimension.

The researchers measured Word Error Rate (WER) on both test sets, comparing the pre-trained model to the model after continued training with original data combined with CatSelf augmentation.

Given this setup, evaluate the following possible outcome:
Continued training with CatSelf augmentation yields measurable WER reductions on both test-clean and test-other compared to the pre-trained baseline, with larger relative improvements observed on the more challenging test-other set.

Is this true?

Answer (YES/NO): NO